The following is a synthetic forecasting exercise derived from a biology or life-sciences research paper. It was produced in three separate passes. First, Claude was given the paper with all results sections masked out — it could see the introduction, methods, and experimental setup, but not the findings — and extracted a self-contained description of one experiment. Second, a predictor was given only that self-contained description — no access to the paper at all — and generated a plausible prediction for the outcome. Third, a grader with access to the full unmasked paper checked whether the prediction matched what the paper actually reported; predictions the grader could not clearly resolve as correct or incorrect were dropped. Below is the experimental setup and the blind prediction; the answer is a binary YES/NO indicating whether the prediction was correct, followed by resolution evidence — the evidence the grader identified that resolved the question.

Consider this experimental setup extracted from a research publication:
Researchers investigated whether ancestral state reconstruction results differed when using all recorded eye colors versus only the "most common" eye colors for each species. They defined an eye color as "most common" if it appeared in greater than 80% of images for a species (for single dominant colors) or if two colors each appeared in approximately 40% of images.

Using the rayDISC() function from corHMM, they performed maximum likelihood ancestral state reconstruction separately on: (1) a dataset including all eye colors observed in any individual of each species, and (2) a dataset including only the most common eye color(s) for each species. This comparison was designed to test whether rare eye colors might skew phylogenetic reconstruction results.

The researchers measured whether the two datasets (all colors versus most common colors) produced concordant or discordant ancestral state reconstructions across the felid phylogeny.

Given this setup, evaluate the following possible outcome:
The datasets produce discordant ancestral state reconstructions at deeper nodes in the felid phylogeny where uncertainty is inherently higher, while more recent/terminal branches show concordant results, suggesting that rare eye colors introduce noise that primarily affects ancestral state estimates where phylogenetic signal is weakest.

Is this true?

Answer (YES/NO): NO